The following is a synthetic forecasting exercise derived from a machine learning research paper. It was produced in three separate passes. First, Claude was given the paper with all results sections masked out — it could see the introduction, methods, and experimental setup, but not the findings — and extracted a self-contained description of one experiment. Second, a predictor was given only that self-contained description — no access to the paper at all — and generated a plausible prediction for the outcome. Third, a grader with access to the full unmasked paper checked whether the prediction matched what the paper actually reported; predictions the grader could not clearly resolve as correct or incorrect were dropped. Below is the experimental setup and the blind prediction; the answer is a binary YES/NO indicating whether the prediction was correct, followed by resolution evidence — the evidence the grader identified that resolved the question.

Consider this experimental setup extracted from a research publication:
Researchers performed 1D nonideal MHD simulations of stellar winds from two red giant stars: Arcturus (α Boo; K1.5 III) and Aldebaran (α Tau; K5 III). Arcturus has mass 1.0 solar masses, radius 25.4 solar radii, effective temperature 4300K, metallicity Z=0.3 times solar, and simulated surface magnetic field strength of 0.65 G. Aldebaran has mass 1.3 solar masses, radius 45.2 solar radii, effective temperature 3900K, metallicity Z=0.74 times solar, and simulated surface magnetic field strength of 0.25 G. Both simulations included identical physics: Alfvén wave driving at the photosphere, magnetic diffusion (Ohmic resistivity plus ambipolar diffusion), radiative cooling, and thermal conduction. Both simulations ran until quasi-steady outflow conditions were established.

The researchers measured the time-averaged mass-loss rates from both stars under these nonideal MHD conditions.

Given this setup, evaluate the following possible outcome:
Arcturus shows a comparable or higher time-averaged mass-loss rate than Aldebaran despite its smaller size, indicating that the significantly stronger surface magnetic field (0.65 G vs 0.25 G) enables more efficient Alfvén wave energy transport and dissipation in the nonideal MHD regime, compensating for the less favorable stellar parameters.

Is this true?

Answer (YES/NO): YES